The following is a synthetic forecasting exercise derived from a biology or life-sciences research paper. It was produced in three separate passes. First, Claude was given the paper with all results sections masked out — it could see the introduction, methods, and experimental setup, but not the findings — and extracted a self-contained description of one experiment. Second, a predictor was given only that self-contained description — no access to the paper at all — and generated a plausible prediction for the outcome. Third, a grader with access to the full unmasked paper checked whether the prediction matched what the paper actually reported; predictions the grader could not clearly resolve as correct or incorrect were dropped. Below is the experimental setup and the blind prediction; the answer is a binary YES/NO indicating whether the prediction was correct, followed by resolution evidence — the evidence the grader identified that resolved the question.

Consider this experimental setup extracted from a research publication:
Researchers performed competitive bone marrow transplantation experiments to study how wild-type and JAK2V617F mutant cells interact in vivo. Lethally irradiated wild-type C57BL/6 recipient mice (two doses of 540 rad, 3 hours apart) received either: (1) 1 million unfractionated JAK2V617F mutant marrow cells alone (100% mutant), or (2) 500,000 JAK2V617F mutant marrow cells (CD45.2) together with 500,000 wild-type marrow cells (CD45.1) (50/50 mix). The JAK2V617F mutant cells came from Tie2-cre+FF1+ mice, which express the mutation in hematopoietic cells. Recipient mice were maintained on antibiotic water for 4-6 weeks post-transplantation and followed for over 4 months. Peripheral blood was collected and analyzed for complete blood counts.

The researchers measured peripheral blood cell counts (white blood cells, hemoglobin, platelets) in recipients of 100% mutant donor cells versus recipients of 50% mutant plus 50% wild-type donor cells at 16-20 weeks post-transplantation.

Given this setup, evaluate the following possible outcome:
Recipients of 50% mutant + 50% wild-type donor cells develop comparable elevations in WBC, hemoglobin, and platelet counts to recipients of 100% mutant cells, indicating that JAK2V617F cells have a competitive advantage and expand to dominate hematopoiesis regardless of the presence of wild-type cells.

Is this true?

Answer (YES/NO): NO